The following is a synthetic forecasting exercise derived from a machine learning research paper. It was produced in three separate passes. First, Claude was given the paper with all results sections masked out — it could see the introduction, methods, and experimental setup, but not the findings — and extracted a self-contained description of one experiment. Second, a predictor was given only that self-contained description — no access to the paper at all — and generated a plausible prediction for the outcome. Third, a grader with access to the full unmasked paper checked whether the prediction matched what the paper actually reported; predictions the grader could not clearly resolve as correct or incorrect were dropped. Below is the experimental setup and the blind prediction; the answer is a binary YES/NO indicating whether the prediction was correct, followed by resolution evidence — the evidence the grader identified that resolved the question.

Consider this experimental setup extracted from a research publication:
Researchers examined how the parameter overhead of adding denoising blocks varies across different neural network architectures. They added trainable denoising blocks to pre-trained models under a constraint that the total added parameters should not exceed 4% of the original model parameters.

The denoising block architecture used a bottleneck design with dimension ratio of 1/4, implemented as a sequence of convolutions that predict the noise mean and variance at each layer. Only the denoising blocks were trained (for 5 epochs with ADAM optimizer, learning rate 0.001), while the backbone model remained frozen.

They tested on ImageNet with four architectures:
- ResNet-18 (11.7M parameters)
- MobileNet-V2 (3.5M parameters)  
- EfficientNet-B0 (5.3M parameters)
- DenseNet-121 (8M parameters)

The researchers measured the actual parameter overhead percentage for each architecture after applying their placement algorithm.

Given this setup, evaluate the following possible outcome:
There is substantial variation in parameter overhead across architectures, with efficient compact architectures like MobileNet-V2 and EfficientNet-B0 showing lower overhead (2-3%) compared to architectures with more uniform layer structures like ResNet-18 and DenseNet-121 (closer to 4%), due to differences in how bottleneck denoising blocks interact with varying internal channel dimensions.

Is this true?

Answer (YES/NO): NO